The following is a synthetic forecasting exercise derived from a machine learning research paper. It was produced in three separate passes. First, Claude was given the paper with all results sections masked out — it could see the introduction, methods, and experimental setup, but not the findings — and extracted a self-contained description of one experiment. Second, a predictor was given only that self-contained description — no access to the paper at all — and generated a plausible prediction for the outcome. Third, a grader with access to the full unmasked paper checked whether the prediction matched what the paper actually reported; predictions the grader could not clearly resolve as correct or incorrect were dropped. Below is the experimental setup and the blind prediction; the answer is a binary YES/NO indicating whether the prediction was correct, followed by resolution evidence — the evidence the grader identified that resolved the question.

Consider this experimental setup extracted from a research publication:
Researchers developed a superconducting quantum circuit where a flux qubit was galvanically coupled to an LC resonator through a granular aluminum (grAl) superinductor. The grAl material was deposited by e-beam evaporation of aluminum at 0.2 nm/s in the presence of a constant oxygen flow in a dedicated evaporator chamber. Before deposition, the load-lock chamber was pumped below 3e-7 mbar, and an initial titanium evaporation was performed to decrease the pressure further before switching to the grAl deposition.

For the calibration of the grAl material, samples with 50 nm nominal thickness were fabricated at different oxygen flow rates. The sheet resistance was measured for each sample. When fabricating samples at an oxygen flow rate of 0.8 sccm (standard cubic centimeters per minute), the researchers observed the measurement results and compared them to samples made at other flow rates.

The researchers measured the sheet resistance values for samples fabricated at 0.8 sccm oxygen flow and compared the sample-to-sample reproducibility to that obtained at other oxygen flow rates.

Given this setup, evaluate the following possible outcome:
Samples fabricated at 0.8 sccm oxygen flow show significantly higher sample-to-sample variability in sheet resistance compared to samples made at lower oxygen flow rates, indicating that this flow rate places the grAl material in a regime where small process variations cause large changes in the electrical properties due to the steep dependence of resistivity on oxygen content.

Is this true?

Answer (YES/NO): NO